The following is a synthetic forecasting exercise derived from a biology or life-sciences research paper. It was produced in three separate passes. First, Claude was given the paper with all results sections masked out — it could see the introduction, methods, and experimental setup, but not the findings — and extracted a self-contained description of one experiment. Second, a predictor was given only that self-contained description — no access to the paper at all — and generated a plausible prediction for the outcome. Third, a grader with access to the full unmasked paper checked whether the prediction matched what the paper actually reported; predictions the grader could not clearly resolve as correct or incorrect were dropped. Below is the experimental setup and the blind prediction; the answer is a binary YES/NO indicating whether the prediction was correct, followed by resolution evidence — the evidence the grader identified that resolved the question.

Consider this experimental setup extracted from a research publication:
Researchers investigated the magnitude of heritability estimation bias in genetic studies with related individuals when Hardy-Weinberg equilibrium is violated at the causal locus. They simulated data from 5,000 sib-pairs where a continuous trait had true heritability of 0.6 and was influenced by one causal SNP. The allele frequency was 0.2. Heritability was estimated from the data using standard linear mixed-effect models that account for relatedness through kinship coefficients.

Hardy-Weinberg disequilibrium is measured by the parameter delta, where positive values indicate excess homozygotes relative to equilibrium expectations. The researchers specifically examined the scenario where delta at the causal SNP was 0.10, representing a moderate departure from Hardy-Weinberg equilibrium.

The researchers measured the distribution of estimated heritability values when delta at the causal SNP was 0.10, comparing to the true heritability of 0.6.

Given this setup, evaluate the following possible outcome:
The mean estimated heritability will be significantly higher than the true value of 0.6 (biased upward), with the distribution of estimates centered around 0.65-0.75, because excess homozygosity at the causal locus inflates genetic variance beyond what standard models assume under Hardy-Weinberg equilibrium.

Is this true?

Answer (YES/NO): NO